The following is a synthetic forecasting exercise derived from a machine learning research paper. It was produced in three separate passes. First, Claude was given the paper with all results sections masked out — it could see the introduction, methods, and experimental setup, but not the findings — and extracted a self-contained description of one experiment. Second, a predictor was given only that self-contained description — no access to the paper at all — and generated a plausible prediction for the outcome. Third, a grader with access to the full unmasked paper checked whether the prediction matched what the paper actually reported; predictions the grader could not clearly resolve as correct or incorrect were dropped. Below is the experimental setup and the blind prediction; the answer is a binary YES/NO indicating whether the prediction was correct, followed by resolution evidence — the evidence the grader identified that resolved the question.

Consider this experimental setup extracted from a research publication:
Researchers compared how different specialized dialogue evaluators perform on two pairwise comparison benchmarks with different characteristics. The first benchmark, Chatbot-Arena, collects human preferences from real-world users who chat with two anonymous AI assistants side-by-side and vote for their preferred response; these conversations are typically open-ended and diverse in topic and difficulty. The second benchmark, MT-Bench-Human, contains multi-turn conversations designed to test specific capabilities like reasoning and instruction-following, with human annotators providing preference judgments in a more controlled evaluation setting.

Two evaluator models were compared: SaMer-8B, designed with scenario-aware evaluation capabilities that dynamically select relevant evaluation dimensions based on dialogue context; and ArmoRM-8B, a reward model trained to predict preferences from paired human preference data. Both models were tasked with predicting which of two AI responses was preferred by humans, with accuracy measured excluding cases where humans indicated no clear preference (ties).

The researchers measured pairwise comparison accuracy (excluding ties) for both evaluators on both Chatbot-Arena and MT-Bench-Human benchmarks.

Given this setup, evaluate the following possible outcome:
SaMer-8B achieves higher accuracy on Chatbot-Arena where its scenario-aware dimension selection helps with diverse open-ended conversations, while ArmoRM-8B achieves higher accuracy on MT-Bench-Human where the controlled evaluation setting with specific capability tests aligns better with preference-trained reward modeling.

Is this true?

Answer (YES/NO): YES